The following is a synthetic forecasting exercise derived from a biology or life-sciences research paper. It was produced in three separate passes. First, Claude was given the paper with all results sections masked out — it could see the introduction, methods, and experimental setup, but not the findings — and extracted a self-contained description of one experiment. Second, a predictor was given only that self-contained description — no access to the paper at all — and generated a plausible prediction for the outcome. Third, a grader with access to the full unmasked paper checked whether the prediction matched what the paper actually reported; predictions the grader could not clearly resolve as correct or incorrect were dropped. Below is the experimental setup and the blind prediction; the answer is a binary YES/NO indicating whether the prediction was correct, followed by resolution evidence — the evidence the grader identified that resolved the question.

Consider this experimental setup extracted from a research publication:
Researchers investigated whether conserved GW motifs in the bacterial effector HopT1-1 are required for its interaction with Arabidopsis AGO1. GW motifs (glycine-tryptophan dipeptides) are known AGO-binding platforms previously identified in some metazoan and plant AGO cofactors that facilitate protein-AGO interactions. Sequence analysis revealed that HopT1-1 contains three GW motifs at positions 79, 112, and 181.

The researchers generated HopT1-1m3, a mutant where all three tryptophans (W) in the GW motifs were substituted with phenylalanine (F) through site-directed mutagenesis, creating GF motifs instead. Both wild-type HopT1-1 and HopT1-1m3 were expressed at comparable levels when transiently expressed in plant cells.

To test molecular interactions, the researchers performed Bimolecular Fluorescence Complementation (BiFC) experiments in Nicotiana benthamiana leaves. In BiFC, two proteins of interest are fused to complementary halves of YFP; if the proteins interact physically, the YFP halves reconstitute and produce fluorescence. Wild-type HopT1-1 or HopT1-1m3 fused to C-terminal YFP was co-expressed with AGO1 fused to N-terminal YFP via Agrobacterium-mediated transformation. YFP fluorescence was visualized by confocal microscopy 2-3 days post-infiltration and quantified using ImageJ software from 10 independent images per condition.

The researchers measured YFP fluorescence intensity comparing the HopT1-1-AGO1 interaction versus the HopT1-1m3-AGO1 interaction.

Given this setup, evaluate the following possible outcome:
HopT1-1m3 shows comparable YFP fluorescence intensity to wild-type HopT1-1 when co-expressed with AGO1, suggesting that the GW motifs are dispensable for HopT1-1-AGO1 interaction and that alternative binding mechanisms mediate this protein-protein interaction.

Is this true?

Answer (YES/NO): NO